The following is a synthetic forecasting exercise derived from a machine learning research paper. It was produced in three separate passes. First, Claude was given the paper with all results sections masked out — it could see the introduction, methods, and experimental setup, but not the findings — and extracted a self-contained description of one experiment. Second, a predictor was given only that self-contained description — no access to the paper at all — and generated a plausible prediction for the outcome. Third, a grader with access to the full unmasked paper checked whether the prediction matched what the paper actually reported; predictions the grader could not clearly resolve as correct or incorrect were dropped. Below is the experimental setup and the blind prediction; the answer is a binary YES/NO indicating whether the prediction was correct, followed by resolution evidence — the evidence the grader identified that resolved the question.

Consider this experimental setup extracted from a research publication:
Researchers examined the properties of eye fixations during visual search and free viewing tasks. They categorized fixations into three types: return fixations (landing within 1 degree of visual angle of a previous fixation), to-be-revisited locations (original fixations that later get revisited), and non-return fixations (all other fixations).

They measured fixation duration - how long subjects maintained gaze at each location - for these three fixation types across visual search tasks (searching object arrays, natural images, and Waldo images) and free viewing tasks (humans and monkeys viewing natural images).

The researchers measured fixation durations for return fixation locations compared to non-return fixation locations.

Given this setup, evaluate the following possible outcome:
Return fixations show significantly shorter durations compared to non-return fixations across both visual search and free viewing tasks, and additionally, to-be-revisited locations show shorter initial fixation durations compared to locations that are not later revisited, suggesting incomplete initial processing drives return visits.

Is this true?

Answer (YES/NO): NO